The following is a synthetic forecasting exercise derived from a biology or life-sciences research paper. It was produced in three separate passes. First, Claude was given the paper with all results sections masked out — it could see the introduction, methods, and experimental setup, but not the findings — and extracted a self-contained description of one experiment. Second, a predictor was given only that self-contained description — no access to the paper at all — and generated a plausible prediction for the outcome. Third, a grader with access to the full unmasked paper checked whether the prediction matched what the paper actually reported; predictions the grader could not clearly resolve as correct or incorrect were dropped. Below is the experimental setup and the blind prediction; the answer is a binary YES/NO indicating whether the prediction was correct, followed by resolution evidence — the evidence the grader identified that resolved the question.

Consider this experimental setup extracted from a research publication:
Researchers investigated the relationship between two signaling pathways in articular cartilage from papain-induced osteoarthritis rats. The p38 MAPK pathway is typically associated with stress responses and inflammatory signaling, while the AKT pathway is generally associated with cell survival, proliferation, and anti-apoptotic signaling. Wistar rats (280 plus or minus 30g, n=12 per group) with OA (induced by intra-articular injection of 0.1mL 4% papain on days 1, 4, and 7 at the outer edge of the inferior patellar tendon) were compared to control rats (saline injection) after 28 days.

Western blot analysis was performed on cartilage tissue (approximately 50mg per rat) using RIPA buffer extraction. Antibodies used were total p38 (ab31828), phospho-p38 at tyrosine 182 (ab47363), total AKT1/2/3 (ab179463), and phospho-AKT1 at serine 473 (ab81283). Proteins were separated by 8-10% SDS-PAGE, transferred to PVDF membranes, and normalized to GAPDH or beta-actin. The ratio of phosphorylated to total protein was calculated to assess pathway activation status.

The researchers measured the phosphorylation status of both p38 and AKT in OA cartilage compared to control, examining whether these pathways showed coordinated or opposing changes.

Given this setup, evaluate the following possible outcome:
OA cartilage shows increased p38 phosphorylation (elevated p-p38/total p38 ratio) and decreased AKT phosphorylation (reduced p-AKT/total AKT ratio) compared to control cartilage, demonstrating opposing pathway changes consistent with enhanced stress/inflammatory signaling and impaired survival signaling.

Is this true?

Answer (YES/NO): NO